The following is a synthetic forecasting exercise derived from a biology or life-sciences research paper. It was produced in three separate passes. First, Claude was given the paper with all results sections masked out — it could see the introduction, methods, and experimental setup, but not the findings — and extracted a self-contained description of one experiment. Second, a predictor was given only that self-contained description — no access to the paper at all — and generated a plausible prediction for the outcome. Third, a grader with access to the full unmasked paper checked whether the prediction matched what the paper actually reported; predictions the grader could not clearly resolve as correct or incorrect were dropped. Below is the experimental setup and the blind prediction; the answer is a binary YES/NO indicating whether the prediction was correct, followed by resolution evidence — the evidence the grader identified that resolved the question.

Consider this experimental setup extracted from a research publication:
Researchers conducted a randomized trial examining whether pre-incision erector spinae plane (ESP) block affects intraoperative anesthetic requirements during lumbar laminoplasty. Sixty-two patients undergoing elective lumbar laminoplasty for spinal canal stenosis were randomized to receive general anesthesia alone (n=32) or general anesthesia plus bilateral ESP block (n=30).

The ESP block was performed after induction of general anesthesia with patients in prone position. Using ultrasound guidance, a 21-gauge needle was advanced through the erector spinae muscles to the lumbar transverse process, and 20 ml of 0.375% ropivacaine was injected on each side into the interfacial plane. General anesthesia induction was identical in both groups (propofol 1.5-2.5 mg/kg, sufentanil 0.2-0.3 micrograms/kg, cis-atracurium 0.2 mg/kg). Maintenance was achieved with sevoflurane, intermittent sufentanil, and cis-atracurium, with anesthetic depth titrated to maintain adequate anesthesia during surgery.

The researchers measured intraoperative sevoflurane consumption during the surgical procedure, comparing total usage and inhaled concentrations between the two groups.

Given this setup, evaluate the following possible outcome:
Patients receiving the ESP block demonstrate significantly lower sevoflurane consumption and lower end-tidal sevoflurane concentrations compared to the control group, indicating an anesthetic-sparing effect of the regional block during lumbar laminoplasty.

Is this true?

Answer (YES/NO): YES